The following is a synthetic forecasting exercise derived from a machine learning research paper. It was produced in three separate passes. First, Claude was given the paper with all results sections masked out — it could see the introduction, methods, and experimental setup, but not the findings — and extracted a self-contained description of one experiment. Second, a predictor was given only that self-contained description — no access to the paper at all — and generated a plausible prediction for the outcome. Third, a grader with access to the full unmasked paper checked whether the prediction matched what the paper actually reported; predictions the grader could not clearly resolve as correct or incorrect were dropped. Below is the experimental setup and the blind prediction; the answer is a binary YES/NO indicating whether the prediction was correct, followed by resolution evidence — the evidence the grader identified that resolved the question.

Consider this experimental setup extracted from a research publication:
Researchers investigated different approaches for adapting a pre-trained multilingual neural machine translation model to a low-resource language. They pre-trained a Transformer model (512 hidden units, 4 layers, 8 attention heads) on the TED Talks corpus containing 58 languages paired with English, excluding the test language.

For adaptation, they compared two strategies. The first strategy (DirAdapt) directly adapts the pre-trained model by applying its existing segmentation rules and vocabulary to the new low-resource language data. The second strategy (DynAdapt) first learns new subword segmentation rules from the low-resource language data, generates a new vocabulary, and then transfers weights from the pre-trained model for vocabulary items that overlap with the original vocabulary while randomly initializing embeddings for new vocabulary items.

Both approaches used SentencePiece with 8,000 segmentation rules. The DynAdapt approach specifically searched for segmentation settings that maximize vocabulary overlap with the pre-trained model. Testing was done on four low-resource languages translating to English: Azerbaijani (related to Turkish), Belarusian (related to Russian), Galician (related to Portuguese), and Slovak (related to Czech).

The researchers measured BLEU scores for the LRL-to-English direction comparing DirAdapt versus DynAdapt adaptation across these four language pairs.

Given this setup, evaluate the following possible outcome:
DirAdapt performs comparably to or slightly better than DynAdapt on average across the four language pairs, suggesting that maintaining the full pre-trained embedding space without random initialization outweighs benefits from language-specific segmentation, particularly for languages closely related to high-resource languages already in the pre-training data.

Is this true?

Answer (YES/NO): NO